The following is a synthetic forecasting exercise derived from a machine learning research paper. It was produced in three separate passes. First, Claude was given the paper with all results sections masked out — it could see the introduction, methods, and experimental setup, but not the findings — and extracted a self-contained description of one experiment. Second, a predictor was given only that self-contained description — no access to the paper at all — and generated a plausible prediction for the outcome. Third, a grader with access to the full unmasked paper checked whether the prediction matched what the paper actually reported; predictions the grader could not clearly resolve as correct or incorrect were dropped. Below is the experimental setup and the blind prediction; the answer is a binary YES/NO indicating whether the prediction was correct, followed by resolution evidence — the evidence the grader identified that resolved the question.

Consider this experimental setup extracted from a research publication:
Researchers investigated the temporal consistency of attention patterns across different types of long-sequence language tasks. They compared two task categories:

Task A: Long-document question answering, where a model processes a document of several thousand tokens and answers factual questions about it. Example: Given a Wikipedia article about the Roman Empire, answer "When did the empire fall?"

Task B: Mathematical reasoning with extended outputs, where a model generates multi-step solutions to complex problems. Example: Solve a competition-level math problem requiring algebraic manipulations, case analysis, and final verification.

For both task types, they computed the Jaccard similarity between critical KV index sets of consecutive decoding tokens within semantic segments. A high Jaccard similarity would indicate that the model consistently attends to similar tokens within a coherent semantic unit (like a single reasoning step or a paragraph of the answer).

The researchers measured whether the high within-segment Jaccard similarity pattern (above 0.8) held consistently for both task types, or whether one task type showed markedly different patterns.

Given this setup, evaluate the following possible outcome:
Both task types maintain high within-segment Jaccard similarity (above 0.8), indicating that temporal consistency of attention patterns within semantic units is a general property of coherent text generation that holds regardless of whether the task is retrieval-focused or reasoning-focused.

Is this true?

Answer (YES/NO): YES